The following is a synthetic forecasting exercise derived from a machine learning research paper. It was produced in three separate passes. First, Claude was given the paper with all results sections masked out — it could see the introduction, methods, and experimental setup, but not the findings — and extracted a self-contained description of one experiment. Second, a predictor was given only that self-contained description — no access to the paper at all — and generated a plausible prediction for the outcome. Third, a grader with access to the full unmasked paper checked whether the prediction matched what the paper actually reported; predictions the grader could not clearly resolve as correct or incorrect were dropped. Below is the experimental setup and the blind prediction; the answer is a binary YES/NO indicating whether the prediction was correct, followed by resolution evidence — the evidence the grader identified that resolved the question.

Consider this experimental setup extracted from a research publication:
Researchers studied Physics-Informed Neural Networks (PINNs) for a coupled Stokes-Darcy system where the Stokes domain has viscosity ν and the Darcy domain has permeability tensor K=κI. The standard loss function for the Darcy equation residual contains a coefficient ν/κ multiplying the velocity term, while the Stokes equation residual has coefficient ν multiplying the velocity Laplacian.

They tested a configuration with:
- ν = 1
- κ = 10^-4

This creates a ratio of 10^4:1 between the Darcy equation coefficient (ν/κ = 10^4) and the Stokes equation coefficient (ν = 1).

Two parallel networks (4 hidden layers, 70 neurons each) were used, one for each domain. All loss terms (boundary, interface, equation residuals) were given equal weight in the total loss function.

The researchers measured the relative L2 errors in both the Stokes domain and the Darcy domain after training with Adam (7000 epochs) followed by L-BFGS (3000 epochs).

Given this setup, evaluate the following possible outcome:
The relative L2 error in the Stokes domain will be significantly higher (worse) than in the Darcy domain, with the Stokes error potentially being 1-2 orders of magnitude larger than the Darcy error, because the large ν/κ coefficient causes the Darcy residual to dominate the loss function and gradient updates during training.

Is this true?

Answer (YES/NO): NO